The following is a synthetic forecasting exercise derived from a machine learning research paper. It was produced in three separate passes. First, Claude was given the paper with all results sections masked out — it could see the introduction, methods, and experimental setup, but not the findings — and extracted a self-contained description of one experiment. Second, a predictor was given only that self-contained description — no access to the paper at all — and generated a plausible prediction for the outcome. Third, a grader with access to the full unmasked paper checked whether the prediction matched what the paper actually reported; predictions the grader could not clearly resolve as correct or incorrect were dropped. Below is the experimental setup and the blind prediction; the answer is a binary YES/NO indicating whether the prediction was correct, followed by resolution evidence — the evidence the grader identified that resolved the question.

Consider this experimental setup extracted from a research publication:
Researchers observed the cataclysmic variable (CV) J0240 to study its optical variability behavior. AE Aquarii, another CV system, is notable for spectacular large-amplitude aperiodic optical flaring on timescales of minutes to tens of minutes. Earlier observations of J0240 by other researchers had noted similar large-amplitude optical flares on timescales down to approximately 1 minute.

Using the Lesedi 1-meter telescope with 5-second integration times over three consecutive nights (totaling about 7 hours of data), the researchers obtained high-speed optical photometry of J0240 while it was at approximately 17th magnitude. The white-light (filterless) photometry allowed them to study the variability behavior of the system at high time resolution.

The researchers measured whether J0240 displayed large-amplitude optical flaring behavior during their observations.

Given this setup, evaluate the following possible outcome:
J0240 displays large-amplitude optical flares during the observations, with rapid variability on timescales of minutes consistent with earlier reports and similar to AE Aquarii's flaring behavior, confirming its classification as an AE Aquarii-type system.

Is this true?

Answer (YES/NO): NO